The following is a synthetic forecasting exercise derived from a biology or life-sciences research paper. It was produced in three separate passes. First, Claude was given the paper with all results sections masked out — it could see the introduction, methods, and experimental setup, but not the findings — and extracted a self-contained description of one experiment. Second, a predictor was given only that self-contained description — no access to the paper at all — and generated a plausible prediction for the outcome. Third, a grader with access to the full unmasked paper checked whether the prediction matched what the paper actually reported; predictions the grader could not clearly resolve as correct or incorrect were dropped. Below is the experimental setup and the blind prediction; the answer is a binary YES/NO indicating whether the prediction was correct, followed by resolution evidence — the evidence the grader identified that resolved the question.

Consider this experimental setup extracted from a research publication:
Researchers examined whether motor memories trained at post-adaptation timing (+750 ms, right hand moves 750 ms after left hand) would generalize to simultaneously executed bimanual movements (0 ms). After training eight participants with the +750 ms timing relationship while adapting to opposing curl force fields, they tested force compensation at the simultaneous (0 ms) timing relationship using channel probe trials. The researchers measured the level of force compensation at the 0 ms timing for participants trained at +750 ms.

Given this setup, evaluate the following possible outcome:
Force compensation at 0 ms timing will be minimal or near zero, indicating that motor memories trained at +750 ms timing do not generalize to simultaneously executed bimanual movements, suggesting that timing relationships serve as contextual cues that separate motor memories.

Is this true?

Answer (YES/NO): NO